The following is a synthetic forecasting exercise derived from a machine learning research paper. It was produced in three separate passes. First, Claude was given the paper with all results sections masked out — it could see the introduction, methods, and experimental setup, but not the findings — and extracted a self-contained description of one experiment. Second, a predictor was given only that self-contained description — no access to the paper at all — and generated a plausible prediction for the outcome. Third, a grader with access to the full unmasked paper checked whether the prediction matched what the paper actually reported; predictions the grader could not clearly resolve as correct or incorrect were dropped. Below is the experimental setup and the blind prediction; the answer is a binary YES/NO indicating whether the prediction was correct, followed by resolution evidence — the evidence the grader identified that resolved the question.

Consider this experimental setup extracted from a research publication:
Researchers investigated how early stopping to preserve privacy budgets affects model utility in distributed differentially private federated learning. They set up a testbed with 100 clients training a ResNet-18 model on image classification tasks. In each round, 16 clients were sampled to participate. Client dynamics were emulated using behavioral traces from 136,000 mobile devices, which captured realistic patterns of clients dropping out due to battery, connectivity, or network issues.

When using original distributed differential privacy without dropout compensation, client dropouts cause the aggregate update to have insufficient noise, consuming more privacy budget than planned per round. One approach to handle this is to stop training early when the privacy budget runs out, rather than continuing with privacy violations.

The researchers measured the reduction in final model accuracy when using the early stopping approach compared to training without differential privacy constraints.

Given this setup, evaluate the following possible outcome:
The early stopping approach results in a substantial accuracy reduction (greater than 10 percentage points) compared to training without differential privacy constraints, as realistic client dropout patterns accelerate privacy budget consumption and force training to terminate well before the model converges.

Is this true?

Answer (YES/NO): YES